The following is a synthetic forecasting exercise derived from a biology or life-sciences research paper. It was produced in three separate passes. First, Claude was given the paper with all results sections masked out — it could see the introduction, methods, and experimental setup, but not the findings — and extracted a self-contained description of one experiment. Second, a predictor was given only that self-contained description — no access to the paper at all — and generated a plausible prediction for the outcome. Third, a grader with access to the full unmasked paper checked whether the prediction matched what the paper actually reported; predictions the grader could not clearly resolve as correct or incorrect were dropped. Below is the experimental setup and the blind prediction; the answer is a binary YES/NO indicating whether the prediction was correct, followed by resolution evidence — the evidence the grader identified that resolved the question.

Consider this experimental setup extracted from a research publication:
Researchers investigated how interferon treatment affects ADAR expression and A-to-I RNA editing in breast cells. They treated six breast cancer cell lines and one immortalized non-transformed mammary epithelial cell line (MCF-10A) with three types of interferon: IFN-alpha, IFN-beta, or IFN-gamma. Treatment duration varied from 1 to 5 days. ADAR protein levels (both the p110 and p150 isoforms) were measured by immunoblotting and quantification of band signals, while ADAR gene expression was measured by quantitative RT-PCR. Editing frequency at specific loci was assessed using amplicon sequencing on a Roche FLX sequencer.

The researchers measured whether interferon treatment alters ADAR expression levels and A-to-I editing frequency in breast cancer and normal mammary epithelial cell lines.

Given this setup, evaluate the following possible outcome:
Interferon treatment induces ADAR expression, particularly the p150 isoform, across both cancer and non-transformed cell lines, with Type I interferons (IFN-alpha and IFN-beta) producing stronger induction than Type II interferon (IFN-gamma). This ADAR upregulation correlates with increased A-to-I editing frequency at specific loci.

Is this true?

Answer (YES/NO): YES